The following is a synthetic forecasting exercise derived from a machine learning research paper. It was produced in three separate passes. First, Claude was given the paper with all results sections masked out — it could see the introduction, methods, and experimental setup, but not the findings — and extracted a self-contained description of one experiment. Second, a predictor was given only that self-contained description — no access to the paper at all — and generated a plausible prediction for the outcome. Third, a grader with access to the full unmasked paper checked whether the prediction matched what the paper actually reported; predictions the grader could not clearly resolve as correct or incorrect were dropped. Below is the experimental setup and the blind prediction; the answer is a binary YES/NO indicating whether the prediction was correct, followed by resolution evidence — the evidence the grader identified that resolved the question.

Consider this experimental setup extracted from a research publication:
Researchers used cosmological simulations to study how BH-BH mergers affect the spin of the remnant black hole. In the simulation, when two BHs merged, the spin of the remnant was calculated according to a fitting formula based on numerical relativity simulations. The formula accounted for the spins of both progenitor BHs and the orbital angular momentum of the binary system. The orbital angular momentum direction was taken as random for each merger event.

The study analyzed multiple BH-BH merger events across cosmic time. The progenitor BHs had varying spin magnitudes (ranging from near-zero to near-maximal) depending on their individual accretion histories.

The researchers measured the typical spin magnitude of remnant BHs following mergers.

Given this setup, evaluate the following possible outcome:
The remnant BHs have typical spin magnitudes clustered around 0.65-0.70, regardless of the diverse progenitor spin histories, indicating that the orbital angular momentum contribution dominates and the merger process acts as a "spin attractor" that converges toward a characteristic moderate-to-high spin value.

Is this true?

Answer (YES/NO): NO